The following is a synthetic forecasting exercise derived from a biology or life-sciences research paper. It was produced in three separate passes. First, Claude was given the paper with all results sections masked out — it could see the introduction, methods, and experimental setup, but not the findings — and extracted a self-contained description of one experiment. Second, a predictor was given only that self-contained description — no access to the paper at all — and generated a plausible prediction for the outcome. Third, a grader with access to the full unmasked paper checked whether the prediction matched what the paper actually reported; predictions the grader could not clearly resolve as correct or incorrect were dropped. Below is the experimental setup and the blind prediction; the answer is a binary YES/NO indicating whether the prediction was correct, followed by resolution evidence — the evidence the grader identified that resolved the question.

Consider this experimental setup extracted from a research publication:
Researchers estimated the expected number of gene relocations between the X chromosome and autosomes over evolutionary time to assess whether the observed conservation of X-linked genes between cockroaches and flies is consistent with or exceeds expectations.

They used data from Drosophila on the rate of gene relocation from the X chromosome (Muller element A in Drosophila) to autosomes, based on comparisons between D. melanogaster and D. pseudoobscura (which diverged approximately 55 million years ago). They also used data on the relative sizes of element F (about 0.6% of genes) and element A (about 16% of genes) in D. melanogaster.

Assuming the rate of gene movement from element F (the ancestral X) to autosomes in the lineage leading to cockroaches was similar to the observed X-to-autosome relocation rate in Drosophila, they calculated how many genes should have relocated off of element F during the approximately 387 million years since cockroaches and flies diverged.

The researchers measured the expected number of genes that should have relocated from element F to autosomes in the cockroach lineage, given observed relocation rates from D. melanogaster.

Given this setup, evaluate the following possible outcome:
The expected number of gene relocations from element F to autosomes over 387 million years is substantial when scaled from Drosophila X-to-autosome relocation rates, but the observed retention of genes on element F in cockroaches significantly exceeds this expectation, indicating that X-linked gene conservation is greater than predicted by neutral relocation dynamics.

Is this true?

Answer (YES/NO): NO